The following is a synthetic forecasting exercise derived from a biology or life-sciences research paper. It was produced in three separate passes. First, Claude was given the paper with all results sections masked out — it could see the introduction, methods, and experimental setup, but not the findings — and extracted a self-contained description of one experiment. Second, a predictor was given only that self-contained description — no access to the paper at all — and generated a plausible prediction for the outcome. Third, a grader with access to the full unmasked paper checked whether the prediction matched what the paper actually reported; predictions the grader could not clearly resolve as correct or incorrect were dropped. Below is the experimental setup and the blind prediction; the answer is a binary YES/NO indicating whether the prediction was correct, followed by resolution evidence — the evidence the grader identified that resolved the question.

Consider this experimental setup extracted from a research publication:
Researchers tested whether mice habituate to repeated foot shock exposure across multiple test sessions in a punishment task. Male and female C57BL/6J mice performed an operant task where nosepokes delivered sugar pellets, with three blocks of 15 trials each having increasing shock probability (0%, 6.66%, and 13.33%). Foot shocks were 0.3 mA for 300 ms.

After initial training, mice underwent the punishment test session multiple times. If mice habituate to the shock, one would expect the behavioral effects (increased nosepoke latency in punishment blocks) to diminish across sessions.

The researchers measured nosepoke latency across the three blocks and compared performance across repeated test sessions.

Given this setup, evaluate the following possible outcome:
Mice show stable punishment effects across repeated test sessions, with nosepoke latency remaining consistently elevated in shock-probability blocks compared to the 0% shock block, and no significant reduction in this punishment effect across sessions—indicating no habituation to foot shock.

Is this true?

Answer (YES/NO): YES